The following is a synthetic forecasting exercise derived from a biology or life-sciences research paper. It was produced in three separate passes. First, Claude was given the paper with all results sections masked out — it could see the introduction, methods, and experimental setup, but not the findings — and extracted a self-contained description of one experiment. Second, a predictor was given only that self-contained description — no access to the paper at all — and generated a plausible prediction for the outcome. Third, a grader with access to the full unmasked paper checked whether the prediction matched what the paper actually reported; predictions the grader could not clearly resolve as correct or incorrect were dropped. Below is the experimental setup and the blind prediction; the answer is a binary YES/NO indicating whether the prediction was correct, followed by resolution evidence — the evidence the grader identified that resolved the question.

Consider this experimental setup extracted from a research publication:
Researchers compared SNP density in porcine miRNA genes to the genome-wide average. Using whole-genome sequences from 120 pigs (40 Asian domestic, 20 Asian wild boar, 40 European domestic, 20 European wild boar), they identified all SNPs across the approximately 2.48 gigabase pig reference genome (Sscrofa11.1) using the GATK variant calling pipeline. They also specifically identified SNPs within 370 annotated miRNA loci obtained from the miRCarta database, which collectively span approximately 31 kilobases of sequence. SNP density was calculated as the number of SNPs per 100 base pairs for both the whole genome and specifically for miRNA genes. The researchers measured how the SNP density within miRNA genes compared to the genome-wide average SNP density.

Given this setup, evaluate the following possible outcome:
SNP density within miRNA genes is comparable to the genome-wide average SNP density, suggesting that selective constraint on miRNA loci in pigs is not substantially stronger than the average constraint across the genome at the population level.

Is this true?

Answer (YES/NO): NO